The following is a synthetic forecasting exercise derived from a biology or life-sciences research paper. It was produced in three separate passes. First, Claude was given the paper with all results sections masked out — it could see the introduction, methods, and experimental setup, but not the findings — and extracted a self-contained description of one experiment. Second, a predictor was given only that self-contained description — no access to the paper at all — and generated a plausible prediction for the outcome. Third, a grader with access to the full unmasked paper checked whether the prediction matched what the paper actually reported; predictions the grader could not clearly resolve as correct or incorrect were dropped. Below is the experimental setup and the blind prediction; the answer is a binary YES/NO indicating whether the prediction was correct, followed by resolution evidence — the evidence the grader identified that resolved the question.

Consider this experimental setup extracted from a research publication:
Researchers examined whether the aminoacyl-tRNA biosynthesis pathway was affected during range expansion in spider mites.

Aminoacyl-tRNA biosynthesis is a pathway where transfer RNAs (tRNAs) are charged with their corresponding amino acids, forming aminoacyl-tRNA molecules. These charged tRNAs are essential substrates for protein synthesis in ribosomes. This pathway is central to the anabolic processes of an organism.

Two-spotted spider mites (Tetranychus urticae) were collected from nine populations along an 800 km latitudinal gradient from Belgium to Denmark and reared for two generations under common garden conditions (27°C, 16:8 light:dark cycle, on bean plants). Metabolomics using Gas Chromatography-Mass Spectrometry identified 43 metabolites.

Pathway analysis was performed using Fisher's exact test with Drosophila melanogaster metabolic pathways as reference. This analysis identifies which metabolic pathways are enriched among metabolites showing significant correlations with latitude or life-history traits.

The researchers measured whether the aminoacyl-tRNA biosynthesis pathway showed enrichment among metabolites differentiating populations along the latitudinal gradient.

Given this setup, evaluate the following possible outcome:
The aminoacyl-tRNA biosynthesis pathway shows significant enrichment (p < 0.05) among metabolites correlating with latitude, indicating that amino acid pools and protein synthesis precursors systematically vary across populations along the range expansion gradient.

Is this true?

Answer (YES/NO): YES